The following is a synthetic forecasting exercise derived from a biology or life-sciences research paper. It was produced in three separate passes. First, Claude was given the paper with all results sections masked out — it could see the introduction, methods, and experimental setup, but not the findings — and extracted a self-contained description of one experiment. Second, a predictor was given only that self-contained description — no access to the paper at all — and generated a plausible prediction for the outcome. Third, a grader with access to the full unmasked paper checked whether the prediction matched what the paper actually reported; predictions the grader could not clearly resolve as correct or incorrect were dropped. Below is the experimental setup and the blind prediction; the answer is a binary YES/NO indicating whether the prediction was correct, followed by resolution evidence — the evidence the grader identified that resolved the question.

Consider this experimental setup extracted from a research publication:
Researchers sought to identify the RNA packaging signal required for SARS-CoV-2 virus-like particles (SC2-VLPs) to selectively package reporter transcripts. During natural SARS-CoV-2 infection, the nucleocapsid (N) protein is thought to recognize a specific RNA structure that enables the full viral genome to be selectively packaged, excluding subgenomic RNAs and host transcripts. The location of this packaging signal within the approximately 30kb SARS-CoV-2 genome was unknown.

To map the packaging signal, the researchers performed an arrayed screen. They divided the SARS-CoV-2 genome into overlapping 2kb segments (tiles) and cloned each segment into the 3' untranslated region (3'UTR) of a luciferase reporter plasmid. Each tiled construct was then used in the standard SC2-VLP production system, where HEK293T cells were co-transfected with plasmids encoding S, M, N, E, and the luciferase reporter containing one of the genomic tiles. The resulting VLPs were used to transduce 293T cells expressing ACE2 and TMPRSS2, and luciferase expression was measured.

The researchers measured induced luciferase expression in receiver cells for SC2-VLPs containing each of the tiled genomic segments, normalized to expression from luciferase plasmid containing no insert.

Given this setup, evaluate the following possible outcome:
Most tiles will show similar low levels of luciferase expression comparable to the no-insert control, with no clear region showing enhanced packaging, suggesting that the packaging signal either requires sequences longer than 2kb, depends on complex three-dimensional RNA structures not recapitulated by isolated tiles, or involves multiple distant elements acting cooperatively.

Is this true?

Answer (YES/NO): NO